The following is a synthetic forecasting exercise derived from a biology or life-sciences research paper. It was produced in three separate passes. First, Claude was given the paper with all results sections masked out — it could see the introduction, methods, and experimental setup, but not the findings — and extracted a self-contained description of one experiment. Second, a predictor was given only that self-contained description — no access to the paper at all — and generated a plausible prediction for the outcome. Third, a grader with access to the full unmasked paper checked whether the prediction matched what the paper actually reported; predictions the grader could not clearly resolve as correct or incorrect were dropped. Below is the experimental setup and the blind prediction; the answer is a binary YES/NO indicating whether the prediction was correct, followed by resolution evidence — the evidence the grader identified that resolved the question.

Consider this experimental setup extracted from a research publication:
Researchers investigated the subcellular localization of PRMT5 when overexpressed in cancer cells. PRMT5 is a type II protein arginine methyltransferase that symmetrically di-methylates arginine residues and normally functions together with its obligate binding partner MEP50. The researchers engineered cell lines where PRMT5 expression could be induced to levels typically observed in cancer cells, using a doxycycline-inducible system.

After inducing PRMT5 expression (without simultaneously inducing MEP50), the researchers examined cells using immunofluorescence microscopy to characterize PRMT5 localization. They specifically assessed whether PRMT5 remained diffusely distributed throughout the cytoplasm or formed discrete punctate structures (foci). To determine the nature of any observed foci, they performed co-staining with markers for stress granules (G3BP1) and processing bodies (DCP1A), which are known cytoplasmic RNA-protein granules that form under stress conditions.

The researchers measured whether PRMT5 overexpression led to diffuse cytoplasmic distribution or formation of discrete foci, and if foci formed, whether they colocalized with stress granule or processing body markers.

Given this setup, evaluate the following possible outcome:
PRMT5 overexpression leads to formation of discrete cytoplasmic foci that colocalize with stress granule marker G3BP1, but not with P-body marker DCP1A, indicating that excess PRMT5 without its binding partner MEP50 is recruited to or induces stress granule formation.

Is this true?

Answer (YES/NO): NO